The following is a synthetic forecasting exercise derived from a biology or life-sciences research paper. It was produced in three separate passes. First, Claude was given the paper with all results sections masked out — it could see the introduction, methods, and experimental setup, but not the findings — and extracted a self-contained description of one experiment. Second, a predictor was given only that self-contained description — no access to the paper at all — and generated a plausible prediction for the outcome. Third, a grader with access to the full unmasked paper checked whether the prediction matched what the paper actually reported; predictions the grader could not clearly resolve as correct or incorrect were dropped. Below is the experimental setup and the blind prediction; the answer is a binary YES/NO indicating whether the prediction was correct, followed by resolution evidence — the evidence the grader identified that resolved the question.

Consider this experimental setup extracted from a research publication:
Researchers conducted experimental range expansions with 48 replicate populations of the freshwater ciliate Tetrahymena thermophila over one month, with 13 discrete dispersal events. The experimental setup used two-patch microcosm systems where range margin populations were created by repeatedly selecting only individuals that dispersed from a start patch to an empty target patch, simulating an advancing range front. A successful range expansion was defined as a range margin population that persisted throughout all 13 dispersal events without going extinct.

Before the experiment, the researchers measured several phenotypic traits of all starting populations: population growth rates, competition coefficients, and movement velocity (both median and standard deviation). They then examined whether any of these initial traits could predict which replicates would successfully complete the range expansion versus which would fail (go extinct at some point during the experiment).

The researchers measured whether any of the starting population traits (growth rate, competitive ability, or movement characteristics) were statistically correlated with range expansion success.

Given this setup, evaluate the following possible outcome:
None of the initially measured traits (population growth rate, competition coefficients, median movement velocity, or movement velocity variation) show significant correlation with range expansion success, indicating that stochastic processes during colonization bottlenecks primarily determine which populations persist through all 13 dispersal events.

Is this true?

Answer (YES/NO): YES